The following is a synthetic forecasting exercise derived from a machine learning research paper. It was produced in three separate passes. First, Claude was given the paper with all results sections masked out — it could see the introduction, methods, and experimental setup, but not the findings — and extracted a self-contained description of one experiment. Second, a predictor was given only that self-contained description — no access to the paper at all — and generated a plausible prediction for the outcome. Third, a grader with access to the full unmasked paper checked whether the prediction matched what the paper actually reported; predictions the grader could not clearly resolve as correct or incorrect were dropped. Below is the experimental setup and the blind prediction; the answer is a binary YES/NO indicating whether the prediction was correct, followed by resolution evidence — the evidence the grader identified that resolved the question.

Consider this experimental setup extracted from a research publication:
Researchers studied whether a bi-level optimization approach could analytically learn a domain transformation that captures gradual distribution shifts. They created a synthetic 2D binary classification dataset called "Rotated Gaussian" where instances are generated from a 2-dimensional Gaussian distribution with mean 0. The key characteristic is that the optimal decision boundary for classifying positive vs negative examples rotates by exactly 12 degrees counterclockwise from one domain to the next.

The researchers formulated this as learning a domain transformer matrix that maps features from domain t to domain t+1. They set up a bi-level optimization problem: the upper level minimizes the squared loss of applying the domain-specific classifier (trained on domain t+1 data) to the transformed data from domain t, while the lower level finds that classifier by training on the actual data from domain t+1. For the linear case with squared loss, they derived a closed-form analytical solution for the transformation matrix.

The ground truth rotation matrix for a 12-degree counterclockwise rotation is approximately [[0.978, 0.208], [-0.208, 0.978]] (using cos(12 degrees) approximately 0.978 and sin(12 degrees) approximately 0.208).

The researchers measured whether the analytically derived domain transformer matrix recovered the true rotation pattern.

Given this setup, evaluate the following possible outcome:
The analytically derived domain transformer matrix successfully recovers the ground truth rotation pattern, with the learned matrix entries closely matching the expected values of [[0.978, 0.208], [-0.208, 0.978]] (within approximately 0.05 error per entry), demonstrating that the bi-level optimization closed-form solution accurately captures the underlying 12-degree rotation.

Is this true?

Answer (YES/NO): YES